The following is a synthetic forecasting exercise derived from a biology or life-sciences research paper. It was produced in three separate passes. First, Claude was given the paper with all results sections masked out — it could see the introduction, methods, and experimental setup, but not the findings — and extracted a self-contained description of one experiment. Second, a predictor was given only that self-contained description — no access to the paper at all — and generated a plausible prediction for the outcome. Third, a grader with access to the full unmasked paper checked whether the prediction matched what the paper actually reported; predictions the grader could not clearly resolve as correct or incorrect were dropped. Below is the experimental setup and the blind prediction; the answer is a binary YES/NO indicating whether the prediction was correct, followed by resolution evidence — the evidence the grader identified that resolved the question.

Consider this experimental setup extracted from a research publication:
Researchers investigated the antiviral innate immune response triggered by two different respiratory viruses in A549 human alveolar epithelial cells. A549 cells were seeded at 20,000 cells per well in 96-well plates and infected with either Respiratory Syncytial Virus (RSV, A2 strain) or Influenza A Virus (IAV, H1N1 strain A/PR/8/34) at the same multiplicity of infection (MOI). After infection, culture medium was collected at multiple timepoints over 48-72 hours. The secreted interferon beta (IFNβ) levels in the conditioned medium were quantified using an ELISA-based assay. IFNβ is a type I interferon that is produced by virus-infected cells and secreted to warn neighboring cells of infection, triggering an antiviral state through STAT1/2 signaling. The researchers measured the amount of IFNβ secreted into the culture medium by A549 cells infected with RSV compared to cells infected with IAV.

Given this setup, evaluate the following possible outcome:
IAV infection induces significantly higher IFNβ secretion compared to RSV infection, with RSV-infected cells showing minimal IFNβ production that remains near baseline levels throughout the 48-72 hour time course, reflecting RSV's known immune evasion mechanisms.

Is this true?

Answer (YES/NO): NO